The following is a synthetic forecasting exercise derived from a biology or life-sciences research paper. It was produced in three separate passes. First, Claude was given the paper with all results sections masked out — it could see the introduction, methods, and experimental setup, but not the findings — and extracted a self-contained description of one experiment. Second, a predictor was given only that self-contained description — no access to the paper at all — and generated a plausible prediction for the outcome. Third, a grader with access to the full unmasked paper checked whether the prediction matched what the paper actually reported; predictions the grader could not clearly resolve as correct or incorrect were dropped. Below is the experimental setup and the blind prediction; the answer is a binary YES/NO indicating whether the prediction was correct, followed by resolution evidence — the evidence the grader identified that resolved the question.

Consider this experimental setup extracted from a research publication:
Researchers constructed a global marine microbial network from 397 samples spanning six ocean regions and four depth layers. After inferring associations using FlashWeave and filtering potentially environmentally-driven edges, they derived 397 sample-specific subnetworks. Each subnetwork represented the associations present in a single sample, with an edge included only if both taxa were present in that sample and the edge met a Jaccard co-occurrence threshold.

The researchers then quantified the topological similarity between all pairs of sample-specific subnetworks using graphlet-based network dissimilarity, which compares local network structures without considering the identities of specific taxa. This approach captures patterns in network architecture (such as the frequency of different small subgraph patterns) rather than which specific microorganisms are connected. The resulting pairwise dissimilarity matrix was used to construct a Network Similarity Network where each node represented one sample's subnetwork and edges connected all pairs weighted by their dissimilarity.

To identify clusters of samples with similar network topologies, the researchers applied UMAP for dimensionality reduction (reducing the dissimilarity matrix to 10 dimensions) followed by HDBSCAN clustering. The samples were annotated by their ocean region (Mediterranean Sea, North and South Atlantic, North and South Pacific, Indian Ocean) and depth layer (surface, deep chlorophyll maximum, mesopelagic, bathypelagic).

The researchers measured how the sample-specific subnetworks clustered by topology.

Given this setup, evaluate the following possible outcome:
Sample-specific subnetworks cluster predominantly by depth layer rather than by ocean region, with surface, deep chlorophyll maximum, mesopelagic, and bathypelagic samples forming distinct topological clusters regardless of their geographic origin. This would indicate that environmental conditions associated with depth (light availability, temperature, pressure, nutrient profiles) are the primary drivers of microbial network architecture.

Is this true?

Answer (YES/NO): NO